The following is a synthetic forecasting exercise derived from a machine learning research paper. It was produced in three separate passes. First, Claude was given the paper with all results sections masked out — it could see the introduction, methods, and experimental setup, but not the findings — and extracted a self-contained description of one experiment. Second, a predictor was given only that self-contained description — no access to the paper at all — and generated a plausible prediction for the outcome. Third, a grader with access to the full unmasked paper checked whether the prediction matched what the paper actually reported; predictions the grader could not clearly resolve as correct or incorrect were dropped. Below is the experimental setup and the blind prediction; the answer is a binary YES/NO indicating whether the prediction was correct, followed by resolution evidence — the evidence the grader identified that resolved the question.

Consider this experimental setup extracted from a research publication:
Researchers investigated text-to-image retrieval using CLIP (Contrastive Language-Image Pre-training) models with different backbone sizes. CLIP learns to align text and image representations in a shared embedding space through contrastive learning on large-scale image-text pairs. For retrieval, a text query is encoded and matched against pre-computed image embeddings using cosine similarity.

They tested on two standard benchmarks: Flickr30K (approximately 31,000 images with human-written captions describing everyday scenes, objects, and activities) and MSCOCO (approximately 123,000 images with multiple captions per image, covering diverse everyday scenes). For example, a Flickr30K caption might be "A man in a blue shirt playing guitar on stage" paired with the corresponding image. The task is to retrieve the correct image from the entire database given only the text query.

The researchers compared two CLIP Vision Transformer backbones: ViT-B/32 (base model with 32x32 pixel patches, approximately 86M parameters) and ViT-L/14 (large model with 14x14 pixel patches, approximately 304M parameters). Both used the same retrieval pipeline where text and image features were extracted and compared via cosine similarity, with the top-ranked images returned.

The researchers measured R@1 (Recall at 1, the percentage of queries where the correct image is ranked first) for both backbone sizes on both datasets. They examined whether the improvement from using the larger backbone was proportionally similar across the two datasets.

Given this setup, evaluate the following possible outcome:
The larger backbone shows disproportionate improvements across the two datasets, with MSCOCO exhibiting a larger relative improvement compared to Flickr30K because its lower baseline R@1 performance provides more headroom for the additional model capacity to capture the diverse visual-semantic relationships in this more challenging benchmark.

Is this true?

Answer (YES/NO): YES